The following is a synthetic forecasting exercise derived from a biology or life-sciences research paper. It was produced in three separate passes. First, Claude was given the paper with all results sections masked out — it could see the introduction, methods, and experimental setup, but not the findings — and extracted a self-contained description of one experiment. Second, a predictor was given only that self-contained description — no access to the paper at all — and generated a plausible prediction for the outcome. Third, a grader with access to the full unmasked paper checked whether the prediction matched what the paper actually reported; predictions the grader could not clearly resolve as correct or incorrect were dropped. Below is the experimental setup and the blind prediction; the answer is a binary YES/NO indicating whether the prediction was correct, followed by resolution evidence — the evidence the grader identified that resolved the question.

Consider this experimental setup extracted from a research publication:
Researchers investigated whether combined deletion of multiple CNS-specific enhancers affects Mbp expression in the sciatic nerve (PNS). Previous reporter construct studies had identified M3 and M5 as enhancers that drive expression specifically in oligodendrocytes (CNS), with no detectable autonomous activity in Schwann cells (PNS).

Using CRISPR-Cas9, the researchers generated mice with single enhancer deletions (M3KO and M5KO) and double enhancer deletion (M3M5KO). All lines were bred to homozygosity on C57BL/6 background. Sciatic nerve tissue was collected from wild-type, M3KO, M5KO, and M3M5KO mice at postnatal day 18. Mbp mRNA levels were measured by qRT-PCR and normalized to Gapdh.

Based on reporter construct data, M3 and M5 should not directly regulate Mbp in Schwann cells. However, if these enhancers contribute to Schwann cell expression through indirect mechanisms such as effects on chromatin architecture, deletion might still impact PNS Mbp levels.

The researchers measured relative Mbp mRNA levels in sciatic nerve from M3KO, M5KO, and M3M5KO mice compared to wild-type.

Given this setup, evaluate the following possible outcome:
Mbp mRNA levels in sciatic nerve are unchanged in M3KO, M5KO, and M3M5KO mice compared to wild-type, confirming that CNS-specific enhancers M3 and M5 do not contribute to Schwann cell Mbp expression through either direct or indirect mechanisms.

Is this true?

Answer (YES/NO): NO